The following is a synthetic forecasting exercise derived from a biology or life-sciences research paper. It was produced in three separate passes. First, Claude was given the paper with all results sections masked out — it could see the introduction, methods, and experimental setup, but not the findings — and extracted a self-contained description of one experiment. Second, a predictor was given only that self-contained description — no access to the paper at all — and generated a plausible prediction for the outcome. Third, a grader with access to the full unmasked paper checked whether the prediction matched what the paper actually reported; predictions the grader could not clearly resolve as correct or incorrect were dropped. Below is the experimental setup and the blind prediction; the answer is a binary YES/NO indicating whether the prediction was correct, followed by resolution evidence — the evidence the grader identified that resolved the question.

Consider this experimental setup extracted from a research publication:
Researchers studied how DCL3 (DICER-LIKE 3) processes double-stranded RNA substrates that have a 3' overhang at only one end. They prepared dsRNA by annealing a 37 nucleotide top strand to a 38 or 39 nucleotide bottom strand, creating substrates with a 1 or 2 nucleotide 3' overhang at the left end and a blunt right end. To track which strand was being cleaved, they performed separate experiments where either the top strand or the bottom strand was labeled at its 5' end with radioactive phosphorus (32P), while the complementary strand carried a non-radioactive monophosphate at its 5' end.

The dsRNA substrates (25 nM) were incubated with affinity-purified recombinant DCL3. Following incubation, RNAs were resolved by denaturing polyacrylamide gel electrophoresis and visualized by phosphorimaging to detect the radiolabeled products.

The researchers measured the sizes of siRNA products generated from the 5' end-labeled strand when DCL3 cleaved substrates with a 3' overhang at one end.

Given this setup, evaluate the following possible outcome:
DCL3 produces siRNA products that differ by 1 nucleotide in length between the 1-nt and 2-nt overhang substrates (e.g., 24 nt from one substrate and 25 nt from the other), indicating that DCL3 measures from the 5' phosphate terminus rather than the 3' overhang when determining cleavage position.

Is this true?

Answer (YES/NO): NO